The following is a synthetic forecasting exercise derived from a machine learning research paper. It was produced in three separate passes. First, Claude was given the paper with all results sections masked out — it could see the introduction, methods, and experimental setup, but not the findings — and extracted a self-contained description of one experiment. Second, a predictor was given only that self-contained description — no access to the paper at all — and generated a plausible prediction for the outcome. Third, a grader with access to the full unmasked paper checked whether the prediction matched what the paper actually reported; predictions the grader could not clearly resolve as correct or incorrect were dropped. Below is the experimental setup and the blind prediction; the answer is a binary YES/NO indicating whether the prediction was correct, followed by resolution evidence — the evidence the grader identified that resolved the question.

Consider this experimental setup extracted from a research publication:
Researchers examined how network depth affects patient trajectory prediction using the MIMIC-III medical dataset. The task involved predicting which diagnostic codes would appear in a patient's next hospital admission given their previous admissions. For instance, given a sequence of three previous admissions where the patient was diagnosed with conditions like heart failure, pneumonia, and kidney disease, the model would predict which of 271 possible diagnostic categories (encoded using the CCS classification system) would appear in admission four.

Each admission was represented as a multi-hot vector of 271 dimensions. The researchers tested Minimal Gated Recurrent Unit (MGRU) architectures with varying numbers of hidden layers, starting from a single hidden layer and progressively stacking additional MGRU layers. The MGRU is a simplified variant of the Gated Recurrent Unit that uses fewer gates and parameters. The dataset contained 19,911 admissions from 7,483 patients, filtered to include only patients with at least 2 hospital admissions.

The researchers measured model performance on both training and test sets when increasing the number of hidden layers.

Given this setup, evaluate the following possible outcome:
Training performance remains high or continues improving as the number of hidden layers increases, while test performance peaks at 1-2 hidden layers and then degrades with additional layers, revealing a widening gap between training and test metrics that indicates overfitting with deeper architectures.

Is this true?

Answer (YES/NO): NO